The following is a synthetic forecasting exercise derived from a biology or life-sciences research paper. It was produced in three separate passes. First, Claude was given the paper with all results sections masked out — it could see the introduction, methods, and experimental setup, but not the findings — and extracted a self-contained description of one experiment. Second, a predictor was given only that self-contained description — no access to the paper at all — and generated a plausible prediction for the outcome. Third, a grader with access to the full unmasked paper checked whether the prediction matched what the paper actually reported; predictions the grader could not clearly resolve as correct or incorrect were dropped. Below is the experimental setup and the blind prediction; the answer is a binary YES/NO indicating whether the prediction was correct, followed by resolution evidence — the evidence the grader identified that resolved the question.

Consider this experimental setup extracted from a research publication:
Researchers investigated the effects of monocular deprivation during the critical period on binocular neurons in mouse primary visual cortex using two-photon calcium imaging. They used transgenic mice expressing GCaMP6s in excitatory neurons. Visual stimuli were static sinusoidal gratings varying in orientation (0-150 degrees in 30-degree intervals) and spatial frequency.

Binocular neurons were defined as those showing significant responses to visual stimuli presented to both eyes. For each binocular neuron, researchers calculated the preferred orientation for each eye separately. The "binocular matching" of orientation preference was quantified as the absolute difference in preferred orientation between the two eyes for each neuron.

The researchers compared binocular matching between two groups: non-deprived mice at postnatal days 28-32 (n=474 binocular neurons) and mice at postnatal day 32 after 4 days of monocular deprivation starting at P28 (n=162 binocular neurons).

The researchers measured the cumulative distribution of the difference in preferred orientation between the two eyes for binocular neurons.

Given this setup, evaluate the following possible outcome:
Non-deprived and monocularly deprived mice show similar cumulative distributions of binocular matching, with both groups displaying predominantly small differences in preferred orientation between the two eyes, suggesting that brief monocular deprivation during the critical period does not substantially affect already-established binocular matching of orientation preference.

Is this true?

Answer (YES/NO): NO